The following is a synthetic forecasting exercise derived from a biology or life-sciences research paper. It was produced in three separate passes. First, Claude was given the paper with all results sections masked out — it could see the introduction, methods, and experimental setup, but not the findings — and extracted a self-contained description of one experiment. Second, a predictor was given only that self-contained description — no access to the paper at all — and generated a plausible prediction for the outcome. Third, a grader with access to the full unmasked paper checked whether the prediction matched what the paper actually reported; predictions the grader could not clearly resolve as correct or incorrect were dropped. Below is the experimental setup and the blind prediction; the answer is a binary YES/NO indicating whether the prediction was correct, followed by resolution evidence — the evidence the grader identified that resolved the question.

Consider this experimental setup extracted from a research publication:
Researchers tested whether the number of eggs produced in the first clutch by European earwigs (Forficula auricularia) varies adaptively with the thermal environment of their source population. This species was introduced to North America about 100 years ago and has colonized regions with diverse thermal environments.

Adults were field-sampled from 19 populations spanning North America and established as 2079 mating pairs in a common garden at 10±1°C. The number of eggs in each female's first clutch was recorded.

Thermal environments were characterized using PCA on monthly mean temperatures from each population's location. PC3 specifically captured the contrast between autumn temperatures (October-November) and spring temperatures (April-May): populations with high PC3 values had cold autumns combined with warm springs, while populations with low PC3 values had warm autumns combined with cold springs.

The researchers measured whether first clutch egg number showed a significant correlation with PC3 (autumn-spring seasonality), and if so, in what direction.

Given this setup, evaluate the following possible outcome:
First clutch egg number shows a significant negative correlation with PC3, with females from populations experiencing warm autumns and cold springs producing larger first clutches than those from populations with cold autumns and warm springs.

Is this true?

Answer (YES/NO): YES